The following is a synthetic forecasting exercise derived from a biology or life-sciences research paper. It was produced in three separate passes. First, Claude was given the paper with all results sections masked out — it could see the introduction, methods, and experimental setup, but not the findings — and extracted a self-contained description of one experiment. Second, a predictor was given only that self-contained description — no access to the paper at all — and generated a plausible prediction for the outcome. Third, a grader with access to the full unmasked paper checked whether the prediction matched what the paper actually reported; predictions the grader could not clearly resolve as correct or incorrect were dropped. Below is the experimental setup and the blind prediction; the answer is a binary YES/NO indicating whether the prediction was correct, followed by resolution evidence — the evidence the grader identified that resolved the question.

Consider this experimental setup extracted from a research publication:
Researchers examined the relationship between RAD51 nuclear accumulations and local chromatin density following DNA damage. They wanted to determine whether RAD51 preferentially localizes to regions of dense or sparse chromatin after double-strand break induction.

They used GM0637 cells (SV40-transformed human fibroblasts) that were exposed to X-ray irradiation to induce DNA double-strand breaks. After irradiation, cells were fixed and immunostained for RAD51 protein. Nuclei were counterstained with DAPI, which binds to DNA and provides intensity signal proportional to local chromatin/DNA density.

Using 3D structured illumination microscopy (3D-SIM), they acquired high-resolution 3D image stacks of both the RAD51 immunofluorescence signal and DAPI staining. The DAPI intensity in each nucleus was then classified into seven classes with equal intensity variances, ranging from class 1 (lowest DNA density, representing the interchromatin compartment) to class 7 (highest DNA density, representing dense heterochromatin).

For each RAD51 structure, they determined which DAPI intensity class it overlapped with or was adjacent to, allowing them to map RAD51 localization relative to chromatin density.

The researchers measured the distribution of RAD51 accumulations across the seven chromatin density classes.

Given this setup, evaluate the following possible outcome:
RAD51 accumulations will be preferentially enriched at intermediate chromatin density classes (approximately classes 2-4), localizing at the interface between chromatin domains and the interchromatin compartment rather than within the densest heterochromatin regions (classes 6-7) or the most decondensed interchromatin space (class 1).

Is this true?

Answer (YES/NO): NO